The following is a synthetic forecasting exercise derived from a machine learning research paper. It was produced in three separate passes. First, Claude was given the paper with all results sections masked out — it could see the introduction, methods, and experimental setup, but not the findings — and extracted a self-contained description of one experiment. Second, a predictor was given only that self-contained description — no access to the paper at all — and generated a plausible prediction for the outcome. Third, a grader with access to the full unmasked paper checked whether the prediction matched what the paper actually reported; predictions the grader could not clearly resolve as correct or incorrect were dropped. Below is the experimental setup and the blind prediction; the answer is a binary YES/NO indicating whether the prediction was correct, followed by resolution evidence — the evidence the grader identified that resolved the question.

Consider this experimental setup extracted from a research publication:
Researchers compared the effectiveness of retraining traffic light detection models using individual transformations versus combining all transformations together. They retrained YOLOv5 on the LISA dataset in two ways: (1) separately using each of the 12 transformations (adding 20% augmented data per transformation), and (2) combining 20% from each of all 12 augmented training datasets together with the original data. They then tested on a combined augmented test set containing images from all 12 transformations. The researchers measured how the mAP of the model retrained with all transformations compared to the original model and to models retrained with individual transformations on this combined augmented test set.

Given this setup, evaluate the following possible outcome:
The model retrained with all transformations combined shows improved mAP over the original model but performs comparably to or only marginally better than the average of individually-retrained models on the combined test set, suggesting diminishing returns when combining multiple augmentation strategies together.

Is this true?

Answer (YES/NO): YES